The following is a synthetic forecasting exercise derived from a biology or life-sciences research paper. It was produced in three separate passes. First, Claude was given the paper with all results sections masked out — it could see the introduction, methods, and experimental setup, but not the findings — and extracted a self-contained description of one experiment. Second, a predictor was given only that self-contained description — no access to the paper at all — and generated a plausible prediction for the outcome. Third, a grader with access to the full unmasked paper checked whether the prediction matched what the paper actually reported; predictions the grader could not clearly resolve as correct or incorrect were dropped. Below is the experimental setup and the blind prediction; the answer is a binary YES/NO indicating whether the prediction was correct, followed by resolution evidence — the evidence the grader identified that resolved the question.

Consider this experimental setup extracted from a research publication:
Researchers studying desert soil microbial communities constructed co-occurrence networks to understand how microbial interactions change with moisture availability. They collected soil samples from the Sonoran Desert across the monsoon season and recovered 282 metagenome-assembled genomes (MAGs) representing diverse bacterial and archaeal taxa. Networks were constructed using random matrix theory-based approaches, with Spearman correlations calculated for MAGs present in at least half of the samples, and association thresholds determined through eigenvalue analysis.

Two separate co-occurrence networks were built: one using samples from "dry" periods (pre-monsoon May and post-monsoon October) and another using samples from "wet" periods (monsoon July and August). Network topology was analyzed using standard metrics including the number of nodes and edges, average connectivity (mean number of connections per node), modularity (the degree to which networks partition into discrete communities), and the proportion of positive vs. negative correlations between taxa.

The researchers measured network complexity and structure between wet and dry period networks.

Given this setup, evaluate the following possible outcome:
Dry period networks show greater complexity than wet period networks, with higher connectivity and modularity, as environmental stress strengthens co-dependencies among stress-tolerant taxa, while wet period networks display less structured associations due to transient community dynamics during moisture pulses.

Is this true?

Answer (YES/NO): NO